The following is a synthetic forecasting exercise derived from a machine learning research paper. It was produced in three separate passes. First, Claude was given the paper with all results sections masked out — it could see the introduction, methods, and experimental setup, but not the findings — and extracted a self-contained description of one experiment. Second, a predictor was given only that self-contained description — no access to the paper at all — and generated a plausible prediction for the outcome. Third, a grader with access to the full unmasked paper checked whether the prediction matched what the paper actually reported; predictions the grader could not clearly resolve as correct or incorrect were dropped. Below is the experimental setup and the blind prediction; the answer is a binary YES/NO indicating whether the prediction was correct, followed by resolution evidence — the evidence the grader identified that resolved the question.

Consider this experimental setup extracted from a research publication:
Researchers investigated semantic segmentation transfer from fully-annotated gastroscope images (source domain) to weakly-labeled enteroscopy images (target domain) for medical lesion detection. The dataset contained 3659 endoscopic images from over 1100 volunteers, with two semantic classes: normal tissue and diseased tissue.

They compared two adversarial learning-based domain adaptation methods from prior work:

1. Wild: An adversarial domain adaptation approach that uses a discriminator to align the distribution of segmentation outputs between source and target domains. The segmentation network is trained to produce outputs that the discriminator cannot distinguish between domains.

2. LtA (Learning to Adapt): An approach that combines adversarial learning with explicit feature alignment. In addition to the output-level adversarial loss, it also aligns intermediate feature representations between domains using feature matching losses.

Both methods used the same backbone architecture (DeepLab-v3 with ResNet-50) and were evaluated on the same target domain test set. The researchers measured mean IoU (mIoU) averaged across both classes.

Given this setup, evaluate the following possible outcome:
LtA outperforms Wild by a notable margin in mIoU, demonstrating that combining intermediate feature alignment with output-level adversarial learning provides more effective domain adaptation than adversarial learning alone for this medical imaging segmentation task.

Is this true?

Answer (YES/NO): NO